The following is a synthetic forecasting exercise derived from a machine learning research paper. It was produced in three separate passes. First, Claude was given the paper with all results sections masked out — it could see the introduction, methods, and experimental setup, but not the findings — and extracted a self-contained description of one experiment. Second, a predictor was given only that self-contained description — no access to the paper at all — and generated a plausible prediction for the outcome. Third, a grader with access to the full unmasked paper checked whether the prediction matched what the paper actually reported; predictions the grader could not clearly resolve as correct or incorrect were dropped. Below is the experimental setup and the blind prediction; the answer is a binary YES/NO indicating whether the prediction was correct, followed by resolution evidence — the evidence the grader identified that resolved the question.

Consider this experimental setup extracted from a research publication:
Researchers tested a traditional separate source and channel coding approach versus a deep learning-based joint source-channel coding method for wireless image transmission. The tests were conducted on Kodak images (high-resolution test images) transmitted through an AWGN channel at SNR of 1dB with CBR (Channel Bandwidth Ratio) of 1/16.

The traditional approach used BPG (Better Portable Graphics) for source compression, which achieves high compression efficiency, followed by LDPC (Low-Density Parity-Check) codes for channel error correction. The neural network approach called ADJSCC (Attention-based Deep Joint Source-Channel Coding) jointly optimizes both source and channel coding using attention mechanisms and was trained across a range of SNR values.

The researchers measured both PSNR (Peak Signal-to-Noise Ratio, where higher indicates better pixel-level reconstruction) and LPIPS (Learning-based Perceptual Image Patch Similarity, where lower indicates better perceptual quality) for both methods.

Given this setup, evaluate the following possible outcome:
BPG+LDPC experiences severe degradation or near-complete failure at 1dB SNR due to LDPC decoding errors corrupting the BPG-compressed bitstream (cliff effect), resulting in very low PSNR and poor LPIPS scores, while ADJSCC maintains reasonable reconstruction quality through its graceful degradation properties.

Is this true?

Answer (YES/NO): NO